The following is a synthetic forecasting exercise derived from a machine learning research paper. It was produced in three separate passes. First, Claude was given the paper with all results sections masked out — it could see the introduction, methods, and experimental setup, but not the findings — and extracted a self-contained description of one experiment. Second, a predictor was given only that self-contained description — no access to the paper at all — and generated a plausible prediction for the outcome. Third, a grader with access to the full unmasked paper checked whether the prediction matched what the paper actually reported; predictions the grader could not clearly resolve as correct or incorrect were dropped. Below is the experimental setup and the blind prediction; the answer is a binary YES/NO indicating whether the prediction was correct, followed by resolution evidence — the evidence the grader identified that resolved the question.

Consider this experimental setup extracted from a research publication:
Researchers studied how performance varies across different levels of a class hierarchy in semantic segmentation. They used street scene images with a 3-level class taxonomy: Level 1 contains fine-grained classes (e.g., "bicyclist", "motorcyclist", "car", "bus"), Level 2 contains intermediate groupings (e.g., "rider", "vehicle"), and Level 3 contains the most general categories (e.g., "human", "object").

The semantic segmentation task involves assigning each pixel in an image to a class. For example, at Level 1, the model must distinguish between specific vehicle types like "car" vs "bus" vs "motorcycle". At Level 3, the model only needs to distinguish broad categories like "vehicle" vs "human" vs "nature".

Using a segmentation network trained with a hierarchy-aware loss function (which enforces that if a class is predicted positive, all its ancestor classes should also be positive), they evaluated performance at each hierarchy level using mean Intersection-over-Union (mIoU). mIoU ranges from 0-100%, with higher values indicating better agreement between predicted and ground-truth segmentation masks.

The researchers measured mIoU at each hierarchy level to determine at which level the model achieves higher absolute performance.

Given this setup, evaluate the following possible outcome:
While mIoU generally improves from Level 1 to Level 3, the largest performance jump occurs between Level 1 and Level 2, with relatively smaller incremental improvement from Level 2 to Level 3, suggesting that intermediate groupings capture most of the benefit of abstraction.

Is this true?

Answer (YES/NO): YES